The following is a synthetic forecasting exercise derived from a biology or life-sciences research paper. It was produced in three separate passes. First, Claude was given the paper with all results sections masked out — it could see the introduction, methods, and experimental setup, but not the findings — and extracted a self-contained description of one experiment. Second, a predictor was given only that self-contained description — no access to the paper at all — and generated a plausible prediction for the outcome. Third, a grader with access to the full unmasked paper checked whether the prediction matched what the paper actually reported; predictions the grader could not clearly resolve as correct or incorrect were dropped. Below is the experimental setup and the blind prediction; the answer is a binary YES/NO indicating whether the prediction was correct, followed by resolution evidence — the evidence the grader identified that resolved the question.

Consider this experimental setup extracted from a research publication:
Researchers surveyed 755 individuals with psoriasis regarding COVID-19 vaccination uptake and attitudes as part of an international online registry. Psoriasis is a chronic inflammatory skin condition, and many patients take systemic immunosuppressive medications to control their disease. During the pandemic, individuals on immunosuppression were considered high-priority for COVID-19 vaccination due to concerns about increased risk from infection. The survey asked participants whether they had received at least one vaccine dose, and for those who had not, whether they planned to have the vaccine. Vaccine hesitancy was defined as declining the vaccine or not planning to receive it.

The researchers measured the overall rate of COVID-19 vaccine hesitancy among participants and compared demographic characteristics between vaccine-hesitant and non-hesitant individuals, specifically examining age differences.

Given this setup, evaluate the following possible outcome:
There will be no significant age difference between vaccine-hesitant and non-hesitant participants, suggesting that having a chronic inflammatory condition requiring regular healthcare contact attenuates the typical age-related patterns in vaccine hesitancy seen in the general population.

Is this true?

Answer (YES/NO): NO